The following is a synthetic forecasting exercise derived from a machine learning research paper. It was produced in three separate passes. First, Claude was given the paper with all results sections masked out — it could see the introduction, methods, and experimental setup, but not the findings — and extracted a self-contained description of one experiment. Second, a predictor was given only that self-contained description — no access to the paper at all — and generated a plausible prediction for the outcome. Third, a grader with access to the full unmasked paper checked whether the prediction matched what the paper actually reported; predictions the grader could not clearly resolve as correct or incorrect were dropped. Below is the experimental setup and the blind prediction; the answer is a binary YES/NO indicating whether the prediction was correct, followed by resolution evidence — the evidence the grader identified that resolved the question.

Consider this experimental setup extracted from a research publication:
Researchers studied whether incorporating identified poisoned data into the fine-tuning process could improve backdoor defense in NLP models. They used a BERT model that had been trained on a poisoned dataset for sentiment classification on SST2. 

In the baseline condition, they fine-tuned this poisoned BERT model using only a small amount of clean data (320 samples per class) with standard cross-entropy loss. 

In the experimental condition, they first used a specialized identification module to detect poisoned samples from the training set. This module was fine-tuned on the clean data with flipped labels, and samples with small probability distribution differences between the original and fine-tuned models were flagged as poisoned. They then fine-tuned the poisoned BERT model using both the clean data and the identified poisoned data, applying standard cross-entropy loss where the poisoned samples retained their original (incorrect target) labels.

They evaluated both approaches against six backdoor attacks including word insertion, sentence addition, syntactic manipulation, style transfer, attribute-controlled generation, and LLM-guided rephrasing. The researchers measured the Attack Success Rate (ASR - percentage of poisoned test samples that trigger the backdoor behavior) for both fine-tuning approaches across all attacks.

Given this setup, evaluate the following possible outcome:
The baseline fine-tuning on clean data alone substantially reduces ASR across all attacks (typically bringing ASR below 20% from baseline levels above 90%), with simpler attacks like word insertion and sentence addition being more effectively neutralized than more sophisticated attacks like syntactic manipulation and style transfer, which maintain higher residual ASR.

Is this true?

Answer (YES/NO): NO